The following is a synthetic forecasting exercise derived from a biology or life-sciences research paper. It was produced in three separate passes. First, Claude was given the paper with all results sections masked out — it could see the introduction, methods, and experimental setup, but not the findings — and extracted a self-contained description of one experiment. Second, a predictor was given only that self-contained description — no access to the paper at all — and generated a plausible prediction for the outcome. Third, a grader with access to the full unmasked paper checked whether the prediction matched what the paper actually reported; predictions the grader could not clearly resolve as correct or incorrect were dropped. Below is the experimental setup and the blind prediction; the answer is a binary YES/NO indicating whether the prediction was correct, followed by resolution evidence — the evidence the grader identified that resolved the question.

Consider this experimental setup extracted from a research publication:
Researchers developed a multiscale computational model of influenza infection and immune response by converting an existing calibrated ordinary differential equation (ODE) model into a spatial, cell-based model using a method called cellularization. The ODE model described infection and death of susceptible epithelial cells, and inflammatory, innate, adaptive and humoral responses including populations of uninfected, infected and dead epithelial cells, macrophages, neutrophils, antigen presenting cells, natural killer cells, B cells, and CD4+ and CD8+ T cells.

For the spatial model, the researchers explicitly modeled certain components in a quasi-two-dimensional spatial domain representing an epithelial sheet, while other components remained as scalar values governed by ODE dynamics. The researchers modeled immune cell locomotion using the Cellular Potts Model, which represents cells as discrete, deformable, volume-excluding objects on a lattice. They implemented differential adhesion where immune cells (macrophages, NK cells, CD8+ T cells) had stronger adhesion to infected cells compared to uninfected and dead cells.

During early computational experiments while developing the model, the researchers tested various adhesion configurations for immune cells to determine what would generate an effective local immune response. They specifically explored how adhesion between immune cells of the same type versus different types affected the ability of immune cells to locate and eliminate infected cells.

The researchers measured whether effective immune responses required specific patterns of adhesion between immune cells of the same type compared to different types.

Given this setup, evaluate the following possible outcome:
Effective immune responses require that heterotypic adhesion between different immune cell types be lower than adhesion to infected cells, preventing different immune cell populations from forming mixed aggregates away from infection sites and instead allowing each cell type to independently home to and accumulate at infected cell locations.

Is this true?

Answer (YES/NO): NO